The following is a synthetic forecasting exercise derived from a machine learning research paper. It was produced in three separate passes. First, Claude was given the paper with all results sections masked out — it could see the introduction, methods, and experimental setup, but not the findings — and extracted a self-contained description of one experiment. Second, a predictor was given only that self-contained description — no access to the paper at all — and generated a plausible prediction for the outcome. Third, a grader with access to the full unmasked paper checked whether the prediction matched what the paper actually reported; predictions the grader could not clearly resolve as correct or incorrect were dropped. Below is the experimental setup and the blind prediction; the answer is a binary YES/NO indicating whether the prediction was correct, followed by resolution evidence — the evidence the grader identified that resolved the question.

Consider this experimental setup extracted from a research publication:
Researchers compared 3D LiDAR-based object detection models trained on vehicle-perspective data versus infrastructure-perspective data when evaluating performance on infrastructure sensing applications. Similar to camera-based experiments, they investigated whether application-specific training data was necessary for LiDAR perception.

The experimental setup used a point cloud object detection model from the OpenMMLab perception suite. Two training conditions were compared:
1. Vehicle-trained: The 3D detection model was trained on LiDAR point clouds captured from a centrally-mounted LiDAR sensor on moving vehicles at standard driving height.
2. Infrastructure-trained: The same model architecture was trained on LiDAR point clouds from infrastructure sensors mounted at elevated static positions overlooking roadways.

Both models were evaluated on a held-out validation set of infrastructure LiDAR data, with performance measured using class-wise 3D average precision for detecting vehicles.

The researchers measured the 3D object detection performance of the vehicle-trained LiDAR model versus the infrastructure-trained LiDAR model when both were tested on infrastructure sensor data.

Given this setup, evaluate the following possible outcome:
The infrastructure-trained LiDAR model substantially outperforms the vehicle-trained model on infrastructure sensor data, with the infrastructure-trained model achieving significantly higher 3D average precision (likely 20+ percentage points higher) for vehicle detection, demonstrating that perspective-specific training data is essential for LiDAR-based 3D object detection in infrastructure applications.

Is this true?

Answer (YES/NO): NO